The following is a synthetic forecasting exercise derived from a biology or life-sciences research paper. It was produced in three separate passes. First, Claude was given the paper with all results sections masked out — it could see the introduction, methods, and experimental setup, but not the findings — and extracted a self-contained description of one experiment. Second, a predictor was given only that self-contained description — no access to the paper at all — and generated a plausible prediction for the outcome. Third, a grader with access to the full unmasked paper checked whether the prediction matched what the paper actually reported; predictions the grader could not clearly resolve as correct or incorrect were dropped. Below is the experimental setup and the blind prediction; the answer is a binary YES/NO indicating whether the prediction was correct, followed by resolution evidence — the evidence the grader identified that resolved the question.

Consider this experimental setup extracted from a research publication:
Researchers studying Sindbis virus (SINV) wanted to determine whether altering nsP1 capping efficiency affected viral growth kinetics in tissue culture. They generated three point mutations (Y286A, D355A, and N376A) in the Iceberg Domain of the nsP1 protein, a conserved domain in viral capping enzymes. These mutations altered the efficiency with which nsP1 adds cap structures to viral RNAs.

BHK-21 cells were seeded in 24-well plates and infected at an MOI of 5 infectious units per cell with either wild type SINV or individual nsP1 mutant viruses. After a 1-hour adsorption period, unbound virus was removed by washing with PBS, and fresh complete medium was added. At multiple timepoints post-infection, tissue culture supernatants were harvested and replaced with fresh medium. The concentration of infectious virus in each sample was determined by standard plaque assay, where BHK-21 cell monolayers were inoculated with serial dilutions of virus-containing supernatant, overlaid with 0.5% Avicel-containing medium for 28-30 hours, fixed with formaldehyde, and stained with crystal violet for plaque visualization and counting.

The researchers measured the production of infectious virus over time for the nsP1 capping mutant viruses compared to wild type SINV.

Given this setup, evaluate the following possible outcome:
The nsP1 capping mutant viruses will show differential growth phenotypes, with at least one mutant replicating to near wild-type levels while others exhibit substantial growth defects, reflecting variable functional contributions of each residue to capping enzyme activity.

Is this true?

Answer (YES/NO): YES